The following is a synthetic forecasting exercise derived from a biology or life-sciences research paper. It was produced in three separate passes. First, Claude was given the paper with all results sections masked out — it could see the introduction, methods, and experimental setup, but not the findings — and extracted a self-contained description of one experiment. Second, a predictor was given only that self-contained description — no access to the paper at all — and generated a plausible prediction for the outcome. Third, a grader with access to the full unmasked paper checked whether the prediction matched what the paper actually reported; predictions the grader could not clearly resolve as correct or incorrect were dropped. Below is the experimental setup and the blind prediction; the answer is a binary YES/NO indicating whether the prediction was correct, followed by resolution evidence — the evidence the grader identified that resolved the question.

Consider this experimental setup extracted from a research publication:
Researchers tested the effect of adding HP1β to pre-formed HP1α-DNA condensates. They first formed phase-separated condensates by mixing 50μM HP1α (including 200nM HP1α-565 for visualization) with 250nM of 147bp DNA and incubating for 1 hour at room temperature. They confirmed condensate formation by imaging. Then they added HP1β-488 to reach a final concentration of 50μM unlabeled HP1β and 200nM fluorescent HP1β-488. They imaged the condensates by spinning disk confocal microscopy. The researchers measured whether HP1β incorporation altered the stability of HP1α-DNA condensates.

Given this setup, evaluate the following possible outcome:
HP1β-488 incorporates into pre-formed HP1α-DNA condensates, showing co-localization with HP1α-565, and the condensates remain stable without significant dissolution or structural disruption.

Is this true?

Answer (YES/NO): NO